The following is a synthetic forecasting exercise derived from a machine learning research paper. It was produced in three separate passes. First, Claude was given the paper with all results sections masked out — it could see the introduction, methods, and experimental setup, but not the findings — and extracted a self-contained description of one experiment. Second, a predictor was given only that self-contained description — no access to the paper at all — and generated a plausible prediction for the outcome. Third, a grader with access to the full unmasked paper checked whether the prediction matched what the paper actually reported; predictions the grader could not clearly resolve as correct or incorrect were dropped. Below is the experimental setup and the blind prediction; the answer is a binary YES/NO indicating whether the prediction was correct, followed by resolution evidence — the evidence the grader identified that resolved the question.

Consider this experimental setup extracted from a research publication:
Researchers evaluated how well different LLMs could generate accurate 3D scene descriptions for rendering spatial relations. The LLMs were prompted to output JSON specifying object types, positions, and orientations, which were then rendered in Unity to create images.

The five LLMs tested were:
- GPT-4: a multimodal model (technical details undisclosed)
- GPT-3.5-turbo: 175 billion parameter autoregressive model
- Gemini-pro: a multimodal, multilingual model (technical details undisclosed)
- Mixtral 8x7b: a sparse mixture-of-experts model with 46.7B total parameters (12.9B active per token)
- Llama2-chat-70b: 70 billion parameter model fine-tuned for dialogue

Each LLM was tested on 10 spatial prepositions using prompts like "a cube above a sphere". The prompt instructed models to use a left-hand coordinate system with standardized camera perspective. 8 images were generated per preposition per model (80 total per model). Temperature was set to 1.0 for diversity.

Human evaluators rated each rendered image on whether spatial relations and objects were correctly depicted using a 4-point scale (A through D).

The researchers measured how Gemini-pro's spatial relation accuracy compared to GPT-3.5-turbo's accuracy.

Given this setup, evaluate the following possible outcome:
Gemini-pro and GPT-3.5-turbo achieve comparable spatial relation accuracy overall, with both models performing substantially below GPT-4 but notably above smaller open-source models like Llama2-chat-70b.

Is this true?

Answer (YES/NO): NO